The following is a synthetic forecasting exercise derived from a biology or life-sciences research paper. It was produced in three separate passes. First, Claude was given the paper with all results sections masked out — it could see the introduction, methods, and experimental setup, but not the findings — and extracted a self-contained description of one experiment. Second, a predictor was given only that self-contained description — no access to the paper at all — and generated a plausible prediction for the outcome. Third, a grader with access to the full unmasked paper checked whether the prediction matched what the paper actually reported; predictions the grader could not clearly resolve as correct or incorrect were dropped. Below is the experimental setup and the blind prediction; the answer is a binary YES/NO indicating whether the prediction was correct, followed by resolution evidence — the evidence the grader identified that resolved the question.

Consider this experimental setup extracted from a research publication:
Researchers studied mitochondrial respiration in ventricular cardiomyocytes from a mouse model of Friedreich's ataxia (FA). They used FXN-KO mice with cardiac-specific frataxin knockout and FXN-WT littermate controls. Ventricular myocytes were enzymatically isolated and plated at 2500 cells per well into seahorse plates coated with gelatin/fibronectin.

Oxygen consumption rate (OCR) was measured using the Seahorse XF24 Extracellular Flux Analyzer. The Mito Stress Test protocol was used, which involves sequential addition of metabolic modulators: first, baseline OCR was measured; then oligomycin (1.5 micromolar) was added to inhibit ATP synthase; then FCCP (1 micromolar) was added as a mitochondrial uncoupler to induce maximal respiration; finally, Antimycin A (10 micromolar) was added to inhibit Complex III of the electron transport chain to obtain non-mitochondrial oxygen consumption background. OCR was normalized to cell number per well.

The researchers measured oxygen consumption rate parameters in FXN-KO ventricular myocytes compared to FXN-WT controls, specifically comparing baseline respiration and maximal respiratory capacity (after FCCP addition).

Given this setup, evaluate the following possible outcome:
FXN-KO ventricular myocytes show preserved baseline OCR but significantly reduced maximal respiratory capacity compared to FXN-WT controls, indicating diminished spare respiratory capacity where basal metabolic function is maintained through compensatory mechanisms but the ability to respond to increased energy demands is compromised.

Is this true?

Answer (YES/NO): NO